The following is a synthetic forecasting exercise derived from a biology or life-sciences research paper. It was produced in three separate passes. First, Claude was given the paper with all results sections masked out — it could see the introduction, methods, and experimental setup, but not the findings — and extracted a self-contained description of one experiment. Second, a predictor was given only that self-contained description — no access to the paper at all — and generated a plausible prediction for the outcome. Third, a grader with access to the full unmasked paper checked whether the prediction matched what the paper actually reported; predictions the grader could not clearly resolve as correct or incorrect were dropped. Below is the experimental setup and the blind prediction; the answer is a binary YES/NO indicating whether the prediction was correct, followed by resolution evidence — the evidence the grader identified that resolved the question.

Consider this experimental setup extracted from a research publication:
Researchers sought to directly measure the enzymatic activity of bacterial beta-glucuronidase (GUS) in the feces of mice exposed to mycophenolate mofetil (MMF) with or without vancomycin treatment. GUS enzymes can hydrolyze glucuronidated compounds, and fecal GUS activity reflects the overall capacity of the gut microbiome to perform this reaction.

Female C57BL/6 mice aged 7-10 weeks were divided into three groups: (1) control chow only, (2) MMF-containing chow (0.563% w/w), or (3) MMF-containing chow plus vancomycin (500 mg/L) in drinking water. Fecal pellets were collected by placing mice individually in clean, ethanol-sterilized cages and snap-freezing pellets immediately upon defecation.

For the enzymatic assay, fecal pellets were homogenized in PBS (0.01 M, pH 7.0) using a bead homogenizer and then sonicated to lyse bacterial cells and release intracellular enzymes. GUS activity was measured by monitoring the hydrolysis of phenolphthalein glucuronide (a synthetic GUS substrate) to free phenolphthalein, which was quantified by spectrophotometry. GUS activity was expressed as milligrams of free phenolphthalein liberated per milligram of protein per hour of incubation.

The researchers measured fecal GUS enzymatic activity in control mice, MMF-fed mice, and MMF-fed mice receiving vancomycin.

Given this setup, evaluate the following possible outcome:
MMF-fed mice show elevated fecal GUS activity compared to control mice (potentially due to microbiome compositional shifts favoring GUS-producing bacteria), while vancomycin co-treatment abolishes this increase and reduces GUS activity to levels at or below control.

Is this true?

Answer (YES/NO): YES